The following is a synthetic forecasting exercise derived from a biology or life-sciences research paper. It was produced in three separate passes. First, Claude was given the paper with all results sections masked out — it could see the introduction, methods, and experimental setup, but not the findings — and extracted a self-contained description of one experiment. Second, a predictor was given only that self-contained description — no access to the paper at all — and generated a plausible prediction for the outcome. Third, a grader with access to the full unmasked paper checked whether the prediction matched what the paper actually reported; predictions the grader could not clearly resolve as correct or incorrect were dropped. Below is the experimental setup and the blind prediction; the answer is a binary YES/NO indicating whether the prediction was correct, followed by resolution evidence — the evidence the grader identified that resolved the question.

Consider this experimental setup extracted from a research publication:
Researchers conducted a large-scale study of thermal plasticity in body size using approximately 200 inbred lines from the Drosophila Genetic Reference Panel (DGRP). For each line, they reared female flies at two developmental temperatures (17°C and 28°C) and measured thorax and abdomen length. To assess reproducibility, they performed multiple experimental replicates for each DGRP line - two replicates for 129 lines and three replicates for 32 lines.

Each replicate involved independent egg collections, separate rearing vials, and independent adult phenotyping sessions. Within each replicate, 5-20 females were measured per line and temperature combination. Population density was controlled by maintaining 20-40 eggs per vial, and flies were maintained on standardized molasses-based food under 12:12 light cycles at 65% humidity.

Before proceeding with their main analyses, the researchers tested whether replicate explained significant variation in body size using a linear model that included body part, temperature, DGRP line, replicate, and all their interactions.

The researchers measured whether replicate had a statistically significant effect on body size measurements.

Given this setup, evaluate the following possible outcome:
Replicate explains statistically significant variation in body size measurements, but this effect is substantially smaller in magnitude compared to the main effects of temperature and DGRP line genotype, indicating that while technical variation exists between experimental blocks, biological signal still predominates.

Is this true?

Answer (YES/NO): NO